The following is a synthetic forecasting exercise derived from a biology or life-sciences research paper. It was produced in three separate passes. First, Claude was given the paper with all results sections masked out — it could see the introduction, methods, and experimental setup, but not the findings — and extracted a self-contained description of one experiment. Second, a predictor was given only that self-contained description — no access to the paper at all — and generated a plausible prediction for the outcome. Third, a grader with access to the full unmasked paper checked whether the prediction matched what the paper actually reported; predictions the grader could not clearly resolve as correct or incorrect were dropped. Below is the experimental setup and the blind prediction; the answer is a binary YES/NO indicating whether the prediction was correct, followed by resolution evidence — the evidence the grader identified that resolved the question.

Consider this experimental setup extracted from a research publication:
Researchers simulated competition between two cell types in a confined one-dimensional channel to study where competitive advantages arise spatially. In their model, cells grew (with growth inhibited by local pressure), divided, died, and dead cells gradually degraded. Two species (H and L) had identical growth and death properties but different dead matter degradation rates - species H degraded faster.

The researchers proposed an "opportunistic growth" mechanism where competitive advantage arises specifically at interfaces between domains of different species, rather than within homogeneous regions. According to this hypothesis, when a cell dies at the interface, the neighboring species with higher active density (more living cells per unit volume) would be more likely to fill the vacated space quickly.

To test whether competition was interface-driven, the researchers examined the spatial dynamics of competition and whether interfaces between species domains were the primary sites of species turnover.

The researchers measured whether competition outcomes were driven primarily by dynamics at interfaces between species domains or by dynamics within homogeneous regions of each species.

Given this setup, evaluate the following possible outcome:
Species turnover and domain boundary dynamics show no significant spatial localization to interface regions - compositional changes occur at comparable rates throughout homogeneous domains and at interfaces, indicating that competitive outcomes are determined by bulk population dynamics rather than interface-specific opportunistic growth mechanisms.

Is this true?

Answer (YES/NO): NO